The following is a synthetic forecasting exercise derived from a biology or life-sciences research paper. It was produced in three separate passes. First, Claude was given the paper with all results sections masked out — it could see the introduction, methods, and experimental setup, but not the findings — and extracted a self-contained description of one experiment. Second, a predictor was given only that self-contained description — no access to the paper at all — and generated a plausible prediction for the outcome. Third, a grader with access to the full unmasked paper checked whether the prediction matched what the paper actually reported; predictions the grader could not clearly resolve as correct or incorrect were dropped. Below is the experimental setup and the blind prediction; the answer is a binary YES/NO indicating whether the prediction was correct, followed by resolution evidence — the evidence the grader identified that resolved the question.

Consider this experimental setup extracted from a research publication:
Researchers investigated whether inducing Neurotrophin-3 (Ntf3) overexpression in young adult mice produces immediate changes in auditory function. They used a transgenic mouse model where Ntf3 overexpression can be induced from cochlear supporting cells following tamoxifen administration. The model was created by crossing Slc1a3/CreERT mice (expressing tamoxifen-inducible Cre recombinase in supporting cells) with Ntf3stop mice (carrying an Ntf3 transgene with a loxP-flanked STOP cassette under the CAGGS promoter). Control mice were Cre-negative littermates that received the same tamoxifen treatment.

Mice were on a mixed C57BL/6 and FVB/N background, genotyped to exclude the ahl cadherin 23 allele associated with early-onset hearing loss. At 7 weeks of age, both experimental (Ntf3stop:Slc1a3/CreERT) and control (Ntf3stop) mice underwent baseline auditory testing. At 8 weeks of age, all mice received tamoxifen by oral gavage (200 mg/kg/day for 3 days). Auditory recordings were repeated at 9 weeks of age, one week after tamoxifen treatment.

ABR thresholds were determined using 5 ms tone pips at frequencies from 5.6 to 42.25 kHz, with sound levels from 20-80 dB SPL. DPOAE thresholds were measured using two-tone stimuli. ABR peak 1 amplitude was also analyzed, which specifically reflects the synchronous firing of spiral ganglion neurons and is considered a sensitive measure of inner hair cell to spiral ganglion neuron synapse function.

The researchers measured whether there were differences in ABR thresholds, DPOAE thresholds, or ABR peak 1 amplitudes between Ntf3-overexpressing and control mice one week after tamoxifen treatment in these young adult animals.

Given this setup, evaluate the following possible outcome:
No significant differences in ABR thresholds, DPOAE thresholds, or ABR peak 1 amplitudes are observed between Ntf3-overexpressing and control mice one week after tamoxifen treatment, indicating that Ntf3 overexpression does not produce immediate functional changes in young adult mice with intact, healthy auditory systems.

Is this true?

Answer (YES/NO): YES